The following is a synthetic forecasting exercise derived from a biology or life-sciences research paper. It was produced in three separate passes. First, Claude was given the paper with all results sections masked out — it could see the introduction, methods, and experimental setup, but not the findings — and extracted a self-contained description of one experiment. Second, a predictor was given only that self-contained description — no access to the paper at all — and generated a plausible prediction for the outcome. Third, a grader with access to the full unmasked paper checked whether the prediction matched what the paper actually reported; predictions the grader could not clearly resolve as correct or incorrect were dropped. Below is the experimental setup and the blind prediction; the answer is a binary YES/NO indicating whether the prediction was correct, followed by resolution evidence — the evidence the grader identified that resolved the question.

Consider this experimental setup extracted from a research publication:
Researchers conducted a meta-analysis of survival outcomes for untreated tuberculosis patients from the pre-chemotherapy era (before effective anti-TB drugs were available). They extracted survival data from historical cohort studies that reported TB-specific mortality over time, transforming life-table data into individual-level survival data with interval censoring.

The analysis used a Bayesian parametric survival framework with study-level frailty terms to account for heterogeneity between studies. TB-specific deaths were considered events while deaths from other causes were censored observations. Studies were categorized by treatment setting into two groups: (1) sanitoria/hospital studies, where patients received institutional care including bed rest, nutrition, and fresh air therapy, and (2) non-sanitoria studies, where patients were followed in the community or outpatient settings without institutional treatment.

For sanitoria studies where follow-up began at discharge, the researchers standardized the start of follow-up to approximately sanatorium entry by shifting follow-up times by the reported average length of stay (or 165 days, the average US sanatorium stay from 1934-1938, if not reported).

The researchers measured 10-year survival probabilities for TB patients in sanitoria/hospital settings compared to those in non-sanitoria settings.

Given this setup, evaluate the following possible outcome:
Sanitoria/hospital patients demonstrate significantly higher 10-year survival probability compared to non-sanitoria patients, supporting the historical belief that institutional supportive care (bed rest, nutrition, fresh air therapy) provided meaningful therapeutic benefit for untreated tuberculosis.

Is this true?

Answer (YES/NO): NO